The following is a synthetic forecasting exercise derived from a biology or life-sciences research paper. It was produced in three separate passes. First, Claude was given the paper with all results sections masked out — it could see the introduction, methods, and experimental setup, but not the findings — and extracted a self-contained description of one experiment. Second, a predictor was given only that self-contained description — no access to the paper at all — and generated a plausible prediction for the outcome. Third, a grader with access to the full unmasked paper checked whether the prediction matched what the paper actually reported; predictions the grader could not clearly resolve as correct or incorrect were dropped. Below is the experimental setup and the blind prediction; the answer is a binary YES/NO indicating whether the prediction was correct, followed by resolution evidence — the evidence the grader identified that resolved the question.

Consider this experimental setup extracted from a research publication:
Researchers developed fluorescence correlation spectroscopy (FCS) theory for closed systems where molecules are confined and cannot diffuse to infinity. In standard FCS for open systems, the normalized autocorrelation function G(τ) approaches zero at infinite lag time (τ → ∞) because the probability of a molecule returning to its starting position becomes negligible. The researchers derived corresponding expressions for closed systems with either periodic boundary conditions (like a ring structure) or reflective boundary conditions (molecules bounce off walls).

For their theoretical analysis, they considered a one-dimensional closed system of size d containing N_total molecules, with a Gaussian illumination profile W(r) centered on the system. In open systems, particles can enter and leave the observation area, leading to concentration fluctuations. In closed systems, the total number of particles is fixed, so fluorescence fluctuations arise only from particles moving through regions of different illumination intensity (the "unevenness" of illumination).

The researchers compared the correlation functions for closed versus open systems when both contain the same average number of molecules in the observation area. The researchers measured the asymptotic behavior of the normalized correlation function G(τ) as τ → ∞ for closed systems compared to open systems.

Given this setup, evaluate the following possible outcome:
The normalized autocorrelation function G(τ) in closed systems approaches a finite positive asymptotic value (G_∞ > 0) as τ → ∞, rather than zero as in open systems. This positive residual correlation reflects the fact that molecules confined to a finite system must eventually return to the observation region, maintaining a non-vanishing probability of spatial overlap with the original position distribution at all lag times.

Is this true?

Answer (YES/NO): YES